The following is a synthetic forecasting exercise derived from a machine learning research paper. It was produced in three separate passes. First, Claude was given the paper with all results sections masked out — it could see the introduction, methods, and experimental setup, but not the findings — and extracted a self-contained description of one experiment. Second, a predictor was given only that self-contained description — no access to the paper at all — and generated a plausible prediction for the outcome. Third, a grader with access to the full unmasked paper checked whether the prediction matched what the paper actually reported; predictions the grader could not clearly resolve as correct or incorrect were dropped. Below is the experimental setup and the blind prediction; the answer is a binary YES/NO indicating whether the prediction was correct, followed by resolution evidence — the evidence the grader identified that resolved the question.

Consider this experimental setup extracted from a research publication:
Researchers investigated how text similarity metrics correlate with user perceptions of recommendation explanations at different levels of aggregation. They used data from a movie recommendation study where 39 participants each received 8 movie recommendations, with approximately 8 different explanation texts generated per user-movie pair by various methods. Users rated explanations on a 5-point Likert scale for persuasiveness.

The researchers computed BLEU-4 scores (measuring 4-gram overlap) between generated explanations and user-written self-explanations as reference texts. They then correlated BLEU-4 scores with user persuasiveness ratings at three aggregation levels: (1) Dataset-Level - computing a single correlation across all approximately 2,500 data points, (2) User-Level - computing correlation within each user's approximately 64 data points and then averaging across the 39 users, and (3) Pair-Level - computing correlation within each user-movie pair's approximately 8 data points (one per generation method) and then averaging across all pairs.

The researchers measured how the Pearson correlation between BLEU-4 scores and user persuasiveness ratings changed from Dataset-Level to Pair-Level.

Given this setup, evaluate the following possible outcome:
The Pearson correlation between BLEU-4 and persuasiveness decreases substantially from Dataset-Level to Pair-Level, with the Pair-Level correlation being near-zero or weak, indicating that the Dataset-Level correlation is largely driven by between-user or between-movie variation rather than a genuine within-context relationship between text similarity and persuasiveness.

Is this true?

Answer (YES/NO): NO